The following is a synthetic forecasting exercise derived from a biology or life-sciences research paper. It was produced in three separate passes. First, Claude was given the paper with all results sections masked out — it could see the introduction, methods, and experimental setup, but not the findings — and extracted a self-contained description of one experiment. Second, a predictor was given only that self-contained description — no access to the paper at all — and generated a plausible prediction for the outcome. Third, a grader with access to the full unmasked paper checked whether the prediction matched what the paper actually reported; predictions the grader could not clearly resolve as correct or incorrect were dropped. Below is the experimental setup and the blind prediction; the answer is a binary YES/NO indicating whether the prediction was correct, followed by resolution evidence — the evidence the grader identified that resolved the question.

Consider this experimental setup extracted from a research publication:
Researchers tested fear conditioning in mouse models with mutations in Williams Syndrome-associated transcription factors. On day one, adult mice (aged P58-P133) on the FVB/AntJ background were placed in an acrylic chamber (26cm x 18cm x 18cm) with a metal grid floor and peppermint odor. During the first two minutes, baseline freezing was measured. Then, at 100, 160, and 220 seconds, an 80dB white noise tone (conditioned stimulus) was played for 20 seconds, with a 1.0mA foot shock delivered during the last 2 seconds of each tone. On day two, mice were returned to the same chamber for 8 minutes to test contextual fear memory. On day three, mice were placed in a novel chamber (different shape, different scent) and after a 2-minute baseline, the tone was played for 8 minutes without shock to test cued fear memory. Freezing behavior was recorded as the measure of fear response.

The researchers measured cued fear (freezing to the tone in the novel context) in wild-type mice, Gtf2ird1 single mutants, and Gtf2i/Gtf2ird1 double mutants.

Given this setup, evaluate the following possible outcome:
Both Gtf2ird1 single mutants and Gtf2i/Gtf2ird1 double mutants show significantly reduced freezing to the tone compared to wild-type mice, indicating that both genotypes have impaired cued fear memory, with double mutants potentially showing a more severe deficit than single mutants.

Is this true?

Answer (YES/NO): NO